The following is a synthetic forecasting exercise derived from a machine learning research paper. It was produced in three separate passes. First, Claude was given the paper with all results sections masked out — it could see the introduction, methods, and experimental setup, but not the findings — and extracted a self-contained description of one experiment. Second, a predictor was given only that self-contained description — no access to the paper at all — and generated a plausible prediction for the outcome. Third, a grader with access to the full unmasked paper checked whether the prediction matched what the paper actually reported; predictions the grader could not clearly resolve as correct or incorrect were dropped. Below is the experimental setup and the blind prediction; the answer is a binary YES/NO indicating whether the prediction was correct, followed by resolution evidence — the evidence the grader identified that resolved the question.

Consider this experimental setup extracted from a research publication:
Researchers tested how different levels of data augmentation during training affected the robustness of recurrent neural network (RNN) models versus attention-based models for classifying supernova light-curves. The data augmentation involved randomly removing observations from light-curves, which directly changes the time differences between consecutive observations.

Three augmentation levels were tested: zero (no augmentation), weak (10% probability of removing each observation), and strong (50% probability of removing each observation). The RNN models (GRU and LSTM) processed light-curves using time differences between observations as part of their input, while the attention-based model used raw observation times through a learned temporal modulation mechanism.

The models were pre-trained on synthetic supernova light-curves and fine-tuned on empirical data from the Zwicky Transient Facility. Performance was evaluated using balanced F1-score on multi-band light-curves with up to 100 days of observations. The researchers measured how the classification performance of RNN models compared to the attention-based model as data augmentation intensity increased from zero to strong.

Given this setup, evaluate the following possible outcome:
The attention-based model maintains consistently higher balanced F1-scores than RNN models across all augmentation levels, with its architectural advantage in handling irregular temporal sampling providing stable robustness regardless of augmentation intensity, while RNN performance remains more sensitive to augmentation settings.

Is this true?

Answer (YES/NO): YES